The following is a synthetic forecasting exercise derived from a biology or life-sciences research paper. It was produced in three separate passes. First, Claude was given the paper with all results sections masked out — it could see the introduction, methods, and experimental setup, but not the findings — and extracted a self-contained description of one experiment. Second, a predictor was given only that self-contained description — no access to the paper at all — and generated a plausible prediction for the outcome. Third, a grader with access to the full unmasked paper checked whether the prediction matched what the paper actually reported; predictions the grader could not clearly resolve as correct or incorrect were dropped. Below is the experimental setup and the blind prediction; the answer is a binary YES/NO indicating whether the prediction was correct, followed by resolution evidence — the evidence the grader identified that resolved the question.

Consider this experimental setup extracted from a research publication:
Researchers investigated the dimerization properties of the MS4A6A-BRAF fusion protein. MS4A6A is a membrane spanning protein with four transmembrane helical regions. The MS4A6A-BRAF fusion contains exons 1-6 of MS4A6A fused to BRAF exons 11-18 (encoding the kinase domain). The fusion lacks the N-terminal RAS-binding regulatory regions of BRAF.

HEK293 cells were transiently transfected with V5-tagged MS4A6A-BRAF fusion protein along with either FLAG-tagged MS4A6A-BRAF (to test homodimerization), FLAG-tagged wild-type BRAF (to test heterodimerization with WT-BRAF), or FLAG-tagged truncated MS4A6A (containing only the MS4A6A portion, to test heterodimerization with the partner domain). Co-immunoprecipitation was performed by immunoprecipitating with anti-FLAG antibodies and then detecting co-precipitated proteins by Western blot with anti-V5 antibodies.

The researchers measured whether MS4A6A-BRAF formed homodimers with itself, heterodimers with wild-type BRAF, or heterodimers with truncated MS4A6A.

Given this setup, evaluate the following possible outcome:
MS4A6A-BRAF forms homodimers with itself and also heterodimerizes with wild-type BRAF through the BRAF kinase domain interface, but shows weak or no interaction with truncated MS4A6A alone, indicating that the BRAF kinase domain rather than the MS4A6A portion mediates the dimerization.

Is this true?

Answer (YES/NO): NO